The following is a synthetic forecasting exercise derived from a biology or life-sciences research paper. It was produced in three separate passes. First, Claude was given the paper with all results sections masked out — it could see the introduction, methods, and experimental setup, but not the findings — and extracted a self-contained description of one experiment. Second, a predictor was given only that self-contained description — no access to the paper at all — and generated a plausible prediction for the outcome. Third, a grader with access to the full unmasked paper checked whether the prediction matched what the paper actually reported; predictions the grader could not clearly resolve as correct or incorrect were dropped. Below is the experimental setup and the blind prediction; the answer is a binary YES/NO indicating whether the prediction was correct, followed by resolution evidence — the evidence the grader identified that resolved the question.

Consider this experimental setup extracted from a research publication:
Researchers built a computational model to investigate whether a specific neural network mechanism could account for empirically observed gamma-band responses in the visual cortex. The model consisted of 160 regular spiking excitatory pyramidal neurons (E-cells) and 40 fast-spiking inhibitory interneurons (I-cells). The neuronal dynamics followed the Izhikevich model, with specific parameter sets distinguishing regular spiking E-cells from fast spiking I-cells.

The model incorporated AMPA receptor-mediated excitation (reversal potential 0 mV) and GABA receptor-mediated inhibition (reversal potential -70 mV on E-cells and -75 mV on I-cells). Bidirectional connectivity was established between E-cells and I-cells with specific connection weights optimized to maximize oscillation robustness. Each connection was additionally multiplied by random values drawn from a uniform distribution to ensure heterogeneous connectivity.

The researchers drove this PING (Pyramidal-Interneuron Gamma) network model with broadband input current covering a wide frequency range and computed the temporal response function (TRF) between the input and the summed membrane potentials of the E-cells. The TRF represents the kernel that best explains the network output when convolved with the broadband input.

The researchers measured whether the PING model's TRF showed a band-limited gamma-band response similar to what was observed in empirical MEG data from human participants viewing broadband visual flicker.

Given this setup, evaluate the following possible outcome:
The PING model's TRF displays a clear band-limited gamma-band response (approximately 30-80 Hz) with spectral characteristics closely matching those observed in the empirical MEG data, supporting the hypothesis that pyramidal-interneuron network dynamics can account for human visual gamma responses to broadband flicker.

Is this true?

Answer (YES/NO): YES